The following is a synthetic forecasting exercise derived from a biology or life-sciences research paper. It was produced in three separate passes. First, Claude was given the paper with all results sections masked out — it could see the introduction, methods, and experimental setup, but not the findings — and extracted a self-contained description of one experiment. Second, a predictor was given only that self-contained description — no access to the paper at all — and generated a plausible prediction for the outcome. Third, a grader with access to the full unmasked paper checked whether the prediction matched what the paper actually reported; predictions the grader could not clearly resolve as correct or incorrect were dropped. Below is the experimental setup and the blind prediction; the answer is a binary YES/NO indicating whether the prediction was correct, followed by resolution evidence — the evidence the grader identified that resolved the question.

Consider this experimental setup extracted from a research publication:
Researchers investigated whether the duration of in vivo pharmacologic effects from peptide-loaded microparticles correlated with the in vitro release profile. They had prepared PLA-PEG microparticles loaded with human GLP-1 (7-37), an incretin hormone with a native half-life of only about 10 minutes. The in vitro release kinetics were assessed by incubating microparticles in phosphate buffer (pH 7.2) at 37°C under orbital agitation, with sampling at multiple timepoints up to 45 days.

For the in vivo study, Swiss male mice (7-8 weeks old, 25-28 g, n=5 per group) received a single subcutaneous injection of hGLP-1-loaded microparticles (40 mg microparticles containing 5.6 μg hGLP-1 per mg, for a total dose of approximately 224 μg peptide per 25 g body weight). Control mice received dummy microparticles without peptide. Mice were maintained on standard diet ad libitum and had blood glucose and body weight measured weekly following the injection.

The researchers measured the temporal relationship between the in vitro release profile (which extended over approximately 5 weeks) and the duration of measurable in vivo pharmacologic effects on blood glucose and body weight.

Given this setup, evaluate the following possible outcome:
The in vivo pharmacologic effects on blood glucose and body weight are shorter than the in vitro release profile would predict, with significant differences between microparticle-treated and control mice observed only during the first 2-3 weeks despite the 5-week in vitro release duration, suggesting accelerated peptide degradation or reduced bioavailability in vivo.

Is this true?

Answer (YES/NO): NO